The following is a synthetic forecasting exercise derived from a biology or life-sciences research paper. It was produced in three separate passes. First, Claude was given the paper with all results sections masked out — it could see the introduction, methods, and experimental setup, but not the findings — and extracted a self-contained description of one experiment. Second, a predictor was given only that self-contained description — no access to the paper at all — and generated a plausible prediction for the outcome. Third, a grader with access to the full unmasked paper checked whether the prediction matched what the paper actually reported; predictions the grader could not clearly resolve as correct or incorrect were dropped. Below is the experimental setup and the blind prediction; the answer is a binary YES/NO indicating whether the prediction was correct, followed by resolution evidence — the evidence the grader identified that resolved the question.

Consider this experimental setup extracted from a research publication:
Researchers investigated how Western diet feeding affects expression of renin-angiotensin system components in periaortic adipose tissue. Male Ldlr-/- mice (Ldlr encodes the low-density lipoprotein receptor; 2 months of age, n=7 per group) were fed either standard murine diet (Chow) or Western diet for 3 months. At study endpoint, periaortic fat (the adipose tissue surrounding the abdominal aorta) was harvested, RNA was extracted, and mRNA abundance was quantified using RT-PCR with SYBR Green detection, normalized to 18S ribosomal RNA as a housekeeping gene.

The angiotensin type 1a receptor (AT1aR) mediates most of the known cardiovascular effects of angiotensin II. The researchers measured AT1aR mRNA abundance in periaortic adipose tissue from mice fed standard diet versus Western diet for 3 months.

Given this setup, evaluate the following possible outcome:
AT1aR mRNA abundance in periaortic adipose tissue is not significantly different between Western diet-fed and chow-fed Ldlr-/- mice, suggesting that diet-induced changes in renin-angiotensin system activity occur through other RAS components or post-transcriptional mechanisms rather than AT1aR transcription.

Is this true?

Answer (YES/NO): NO